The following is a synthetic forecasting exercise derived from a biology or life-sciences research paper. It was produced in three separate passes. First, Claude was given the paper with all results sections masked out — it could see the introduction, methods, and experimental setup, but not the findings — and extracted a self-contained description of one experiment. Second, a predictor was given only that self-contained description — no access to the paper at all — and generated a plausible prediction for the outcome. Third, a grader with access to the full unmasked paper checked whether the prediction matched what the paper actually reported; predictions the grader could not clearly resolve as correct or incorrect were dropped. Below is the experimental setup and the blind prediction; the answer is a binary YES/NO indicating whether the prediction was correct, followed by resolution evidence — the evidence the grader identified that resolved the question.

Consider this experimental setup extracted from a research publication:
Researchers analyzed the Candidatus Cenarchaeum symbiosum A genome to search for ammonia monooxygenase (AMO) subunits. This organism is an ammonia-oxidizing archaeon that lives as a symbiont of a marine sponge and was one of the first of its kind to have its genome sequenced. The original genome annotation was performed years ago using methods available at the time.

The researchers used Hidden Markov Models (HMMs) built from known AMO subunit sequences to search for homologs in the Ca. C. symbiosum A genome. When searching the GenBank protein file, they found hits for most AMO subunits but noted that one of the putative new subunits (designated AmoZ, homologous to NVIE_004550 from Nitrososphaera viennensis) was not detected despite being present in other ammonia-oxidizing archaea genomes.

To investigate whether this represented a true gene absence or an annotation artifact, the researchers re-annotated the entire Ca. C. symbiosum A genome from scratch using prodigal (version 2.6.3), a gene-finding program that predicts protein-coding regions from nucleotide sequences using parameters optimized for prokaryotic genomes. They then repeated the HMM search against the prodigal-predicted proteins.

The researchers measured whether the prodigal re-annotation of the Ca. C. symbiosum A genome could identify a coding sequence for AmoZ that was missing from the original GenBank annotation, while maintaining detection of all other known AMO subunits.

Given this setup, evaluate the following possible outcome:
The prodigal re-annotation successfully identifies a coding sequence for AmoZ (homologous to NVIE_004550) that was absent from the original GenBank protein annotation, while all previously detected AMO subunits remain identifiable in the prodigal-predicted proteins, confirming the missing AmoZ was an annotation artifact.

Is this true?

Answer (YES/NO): YES